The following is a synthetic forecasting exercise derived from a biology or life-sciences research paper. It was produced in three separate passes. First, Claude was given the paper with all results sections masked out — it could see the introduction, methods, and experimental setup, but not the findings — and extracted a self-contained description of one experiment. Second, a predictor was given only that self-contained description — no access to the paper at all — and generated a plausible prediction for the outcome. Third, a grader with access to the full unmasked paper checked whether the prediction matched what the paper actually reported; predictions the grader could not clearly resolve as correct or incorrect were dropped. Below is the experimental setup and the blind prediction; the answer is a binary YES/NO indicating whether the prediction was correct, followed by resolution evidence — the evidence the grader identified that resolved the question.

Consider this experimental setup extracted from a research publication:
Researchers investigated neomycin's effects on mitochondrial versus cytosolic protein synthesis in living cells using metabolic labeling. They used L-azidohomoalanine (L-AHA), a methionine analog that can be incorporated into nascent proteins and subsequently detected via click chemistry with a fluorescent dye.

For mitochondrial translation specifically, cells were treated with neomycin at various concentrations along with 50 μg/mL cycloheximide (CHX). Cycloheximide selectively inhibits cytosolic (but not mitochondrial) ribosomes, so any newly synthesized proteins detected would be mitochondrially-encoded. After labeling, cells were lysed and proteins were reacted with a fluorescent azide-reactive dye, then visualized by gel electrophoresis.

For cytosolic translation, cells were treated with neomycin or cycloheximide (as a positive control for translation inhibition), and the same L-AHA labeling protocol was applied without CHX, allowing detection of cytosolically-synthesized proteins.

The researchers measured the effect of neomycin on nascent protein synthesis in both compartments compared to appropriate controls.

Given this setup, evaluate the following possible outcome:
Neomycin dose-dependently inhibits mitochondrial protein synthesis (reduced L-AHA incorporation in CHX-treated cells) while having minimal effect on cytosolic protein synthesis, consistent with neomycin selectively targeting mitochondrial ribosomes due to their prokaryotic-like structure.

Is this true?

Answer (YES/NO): NO